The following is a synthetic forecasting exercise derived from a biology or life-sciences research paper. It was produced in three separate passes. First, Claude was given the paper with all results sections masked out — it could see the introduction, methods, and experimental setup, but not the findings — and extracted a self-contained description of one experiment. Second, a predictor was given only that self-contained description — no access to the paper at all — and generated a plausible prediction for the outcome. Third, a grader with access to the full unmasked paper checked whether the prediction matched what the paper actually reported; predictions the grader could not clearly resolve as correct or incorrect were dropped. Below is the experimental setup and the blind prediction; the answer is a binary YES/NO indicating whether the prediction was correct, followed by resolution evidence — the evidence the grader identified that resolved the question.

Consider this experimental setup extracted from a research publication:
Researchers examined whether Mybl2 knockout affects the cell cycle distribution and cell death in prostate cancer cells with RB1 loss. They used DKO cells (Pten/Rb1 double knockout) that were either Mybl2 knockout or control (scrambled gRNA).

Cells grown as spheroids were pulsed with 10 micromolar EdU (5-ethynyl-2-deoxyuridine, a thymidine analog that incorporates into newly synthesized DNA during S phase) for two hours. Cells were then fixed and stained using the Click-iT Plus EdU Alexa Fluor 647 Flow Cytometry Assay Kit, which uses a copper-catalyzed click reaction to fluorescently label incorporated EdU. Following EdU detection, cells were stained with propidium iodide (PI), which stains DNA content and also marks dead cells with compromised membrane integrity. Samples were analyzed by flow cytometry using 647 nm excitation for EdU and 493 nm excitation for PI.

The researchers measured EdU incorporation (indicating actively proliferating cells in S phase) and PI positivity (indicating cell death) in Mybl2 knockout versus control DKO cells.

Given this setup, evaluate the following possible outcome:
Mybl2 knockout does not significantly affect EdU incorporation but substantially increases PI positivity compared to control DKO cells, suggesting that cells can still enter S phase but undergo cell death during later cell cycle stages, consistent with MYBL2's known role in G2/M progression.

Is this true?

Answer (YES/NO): NO